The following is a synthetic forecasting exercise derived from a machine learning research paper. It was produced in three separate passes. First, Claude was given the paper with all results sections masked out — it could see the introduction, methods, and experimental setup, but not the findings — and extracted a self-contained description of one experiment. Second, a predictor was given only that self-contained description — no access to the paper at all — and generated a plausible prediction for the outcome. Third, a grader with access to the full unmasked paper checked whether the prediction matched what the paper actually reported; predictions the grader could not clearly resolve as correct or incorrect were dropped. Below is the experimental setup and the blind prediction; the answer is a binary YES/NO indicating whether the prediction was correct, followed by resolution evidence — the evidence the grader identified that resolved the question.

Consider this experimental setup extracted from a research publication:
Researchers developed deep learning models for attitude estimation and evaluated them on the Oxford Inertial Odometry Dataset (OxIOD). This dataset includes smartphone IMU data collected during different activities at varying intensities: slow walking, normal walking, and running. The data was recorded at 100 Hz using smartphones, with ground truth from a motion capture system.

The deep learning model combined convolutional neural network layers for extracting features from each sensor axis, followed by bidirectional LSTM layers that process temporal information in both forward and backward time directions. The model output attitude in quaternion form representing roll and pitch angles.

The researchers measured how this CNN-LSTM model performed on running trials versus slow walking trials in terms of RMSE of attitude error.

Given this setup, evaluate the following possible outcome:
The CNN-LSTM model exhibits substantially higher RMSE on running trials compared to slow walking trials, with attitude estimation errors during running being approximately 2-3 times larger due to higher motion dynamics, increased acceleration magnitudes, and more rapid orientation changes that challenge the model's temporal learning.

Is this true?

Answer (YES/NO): YES